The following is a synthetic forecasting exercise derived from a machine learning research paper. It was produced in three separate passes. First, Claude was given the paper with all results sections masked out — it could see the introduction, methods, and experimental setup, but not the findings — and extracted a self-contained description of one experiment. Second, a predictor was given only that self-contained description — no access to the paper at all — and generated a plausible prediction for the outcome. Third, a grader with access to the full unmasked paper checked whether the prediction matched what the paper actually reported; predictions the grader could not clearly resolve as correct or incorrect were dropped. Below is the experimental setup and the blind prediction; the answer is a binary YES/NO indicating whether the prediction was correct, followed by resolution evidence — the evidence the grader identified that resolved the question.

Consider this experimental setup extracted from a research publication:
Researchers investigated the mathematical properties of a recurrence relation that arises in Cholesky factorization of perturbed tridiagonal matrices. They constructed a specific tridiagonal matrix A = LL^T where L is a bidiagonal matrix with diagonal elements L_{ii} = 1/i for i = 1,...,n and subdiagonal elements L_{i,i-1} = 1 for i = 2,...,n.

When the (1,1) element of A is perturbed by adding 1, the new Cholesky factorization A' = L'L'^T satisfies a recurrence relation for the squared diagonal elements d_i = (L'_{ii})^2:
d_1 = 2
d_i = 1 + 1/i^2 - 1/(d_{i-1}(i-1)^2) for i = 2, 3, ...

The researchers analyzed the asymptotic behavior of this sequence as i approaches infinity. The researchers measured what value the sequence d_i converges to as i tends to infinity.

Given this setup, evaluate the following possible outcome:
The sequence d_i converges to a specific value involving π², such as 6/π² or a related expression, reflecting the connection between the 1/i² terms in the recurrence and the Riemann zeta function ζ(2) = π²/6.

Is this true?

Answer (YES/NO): NO